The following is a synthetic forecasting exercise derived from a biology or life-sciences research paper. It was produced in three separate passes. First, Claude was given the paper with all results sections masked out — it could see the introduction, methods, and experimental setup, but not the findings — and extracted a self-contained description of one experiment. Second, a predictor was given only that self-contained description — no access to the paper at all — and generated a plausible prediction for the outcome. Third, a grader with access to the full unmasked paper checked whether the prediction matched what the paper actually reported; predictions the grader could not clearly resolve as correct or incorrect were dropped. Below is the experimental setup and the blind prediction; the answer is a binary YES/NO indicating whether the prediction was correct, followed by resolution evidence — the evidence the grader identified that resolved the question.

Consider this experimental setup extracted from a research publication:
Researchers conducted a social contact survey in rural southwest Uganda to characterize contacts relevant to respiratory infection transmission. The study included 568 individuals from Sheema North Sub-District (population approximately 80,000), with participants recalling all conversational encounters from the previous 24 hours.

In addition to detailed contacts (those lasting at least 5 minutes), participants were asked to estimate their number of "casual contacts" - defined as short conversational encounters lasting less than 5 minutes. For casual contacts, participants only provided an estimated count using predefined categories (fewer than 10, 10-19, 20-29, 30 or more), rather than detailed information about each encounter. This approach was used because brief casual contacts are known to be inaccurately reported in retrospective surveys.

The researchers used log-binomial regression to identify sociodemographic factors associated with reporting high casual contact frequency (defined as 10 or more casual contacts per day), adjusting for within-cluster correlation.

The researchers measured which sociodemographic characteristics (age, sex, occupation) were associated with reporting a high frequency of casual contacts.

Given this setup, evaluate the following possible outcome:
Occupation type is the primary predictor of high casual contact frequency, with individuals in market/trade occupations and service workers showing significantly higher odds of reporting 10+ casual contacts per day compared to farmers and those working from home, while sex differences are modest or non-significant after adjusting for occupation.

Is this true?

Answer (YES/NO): NO